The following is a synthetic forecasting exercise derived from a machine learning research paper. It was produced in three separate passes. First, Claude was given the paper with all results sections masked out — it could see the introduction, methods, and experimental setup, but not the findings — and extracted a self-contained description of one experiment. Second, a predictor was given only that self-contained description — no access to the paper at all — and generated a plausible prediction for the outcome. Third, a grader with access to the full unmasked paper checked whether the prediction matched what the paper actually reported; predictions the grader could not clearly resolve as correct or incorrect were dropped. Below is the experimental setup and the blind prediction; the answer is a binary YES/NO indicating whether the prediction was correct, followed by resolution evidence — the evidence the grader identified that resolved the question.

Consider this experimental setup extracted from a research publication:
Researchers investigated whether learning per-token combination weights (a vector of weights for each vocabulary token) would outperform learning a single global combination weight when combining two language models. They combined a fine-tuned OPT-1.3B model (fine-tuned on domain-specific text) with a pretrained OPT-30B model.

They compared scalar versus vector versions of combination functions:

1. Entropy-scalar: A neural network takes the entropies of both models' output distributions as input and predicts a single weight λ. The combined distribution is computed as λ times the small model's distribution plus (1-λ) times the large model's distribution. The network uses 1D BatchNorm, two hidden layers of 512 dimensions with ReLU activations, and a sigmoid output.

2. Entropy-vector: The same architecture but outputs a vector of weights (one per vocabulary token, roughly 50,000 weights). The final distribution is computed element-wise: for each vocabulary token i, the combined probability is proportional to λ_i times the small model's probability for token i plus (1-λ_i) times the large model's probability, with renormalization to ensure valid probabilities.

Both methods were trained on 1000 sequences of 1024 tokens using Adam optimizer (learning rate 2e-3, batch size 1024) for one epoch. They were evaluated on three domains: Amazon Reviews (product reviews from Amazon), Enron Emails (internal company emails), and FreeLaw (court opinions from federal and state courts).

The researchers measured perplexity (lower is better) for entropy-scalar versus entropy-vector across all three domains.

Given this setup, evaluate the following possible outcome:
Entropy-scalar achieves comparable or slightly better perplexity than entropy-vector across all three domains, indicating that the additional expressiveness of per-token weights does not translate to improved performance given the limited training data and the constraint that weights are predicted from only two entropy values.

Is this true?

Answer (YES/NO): NO